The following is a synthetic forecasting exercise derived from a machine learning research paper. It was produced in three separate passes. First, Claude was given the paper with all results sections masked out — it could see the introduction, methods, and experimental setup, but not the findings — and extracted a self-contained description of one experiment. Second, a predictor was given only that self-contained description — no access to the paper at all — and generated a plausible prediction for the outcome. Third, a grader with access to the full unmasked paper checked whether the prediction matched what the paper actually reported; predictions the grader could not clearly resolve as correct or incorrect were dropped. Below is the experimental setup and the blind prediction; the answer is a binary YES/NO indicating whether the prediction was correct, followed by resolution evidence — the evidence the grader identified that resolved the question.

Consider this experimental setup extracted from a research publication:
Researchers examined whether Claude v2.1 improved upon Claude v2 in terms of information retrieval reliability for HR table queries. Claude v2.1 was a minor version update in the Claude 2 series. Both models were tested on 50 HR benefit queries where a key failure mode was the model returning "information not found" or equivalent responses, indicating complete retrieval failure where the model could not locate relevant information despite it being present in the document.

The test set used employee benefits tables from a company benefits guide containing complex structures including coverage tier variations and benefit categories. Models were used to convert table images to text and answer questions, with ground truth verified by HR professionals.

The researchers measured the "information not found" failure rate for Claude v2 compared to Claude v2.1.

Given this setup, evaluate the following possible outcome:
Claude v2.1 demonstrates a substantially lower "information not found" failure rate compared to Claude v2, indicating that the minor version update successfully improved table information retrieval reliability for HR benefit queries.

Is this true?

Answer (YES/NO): YES